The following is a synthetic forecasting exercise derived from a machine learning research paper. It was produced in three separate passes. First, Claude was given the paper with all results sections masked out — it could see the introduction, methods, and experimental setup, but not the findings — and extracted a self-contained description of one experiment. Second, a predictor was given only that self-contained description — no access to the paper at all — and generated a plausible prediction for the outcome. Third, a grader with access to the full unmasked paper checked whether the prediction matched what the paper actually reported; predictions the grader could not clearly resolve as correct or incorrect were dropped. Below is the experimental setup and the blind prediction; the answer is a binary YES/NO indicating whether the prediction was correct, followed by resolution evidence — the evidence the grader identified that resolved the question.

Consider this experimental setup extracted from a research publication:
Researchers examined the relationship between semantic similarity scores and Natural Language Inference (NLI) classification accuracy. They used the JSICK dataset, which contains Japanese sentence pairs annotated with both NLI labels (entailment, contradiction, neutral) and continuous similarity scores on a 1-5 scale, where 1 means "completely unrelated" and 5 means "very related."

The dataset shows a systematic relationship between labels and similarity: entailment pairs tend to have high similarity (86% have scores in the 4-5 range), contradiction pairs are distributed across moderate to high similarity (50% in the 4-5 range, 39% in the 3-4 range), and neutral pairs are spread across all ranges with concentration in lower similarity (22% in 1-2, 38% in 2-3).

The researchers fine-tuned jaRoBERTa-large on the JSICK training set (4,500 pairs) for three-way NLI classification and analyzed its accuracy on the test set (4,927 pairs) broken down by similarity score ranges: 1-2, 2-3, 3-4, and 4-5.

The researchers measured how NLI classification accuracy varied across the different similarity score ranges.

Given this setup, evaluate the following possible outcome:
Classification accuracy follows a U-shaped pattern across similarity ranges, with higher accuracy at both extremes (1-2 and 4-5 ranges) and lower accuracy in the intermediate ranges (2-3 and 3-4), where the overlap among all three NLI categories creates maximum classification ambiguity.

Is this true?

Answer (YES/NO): NO